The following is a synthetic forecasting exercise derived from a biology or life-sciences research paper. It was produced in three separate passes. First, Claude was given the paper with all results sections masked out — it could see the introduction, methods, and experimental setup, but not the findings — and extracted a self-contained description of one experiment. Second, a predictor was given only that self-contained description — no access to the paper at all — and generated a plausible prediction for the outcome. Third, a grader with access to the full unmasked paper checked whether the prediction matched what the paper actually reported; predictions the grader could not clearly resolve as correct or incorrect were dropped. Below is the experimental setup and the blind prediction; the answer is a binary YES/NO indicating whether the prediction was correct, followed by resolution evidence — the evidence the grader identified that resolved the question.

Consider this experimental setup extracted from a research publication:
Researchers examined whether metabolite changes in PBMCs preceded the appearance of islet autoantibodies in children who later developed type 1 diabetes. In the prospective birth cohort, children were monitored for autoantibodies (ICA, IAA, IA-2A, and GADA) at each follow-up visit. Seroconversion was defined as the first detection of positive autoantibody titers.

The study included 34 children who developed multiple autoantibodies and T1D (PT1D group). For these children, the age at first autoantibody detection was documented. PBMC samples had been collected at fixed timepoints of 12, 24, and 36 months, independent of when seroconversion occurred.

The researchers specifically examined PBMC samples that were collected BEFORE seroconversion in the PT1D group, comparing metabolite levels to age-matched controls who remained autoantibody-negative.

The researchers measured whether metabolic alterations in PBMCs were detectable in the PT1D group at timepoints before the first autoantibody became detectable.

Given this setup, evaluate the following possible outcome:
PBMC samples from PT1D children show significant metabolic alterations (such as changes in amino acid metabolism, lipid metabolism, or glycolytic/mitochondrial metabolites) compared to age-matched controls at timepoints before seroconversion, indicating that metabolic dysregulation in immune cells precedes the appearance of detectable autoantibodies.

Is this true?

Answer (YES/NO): YES